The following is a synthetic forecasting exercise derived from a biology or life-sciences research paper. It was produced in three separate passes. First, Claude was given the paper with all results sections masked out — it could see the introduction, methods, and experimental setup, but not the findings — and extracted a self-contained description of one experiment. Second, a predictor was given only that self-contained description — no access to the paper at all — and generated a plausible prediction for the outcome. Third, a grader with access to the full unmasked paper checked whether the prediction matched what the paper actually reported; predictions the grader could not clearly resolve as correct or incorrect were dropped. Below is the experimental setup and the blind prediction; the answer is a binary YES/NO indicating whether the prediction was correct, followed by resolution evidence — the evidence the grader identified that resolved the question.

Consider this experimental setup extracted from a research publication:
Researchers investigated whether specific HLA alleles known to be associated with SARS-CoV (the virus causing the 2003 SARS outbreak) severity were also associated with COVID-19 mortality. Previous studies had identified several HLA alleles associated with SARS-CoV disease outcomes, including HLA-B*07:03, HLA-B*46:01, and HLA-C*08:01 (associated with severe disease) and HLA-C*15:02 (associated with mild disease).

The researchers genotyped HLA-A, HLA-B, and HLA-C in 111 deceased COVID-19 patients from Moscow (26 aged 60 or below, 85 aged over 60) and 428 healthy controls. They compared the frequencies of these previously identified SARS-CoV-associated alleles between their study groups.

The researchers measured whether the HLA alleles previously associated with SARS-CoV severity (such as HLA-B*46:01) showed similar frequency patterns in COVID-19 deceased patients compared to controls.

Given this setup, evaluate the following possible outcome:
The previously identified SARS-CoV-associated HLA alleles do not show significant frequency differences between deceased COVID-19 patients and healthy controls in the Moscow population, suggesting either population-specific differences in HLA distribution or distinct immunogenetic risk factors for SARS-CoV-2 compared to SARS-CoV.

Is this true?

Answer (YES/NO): YES